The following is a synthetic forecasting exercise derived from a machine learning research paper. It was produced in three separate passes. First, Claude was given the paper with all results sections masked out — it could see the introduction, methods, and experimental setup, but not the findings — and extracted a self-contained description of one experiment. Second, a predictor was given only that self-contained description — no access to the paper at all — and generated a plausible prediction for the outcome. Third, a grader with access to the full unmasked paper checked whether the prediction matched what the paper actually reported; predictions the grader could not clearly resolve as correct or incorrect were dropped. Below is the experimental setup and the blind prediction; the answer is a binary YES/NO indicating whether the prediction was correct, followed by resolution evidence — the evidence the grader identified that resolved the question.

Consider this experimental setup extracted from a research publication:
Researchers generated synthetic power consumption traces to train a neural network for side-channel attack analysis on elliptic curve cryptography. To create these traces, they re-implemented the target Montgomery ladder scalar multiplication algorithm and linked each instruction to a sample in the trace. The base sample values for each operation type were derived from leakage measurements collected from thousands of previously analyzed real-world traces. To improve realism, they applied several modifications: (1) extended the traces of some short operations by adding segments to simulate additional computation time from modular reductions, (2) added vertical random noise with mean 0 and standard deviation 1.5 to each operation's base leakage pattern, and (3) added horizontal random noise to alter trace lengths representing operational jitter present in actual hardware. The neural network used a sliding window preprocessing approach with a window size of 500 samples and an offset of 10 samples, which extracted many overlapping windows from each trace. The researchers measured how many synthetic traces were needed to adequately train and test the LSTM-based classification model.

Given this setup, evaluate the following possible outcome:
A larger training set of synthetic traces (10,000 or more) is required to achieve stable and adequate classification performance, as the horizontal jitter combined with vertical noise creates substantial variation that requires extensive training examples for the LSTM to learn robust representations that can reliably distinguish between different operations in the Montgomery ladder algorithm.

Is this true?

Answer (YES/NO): NO